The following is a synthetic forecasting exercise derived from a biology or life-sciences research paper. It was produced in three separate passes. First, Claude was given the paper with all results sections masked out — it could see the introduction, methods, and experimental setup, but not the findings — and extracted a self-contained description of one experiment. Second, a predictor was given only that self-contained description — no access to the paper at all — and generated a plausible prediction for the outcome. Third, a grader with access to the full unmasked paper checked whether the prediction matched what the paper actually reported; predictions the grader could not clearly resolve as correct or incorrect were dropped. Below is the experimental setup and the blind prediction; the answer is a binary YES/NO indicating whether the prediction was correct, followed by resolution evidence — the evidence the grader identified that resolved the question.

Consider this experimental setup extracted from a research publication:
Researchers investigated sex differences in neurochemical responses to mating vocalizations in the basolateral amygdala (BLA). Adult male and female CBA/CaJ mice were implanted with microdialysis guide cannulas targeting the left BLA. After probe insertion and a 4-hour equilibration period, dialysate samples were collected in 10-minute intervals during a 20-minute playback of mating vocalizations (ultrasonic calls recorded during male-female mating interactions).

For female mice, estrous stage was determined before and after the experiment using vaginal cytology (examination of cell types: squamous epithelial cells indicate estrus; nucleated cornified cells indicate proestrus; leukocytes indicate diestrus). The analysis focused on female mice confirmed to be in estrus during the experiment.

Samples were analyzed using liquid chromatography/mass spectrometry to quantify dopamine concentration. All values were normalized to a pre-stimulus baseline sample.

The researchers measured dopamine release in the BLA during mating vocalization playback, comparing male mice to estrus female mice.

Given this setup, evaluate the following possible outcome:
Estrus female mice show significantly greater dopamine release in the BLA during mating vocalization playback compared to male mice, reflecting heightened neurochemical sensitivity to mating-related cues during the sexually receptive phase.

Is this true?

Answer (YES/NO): NO